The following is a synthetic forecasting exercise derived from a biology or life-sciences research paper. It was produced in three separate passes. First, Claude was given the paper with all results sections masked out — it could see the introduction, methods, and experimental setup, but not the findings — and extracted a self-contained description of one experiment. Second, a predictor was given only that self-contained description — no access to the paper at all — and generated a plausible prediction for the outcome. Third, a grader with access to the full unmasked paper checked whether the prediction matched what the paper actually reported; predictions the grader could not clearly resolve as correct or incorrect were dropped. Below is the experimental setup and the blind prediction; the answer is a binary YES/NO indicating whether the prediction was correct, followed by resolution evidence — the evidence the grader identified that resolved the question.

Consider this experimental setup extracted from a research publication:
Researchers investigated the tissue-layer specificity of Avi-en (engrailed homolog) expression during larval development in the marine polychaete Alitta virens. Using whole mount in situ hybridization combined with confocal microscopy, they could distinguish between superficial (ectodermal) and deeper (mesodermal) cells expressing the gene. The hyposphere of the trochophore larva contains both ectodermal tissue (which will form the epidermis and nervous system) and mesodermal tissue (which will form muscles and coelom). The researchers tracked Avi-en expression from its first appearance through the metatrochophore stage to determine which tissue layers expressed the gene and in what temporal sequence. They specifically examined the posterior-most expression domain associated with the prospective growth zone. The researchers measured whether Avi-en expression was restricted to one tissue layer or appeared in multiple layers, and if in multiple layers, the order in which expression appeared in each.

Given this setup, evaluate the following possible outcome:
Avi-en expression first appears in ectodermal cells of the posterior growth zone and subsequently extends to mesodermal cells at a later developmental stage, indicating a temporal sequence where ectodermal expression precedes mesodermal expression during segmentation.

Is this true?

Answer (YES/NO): YES